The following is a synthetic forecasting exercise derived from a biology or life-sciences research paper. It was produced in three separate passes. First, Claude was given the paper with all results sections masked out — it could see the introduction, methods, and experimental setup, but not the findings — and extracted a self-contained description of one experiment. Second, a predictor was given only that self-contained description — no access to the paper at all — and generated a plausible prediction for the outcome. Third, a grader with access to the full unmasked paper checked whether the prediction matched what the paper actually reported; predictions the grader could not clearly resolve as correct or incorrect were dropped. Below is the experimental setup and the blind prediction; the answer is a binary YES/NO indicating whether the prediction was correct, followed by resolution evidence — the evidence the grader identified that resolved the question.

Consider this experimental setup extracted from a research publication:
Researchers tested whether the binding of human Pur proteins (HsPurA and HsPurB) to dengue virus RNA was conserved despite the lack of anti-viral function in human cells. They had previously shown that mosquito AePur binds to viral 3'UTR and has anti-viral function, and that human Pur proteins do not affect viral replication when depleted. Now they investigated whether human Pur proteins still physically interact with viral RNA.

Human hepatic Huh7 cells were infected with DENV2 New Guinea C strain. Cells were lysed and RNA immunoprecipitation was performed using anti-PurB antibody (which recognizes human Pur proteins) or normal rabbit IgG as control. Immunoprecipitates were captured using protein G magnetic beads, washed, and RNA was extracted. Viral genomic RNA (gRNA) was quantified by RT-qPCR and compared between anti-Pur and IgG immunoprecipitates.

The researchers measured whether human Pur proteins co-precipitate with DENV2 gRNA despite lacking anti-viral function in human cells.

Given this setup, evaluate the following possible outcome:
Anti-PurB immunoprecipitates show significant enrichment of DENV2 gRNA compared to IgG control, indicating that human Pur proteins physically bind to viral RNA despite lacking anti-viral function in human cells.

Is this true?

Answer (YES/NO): YES